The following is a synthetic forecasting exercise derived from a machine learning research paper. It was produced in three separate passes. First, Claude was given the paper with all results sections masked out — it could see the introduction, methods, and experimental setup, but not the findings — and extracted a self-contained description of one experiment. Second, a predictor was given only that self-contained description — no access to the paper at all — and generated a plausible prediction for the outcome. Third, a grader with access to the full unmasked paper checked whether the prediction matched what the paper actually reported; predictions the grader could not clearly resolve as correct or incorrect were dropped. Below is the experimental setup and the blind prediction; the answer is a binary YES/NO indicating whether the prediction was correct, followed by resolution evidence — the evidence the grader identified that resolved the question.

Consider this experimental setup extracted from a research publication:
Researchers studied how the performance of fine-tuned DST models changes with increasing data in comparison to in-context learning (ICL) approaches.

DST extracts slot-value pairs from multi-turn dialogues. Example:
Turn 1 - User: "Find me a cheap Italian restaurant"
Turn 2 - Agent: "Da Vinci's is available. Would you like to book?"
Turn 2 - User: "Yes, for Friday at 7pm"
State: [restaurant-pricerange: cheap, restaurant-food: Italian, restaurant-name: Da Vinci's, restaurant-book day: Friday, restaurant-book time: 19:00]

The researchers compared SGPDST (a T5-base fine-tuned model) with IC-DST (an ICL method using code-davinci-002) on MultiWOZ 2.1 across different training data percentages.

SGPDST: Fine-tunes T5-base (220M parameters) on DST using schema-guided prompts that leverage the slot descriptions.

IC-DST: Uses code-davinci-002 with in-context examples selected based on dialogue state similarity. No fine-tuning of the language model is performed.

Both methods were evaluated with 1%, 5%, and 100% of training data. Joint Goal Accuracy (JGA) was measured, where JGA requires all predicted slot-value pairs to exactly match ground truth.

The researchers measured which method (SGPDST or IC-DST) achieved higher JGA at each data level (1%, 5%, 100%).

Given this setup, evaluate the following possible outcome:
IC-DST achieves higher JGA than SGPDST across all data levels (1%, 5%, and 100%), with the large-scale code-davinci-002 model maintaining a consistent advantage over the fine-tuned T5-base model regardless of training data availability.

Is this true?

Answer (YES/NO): NO